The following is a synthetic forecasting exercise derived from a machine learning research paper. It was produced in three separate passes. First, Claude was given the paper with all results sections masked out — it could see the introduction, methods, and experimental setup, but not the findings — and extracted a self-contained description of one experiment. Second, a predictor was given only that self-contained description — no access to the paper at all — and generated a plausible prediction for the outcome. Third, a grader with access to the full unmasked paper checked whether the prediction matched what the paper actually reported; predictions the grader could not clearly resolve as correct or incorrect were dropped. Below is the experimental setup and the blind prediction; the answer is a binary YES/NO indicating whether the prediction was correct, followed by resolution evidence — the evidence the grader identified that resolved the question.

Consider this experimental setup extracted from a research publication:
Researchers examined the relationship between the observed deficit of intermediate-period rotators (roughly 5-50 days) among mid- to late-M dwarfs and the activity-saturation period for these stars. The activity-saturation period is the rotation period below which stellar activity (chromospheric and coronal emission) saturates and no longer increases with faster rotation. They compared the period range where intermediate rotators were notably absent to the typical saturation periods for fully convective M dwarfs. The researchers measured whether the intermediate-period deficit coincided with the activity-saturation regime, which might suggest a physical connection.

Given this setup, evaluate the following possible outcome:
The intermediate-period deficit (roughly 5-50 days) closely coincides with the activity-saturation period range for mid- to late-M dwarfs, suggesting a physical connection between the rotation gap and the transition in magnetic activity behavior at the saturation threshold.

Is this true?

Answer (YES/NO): YES